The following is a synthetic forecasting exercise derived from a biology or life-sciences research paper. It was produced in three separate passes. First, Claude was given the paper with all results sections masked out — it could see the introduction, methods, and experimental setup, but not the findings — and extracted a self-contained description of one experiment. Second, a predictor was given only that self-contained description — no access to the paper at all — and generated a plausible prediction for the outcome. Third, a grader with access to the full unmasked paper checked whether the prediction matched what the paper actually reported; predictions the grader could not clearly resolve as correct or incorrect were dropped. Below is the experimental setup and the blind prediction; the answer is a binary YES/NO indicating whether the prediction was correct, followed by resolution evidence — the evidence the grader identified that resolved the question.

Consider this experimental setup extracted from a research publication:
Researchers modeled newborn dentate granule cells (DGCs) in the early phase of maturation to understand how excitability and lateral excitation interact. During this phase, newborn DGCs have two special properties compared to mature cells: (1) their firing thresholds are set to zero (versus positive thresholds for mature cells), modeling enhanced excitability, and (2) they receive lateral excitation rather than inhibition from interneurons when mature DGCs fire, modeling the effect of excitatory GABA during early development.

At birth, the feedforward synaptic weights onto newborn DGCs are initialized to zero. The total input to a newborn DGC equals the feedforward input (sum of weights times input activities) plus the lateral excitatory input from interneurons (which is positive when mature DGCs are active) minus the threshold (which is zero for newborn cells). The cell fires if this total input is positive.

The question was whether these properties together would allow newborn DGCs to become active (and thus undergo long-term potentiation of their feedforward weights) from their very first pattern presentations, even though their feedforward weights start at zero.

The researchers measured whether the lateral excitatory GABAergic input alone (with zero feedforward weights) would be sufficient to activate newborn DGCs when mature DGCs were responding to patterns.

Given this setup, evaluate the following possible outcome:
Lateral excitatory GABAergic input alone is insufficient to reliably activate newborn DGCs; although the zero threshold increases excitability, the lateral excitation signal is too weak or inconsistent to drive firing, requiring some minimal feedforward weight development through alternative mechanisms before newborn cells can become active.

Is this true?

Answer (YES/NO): NO